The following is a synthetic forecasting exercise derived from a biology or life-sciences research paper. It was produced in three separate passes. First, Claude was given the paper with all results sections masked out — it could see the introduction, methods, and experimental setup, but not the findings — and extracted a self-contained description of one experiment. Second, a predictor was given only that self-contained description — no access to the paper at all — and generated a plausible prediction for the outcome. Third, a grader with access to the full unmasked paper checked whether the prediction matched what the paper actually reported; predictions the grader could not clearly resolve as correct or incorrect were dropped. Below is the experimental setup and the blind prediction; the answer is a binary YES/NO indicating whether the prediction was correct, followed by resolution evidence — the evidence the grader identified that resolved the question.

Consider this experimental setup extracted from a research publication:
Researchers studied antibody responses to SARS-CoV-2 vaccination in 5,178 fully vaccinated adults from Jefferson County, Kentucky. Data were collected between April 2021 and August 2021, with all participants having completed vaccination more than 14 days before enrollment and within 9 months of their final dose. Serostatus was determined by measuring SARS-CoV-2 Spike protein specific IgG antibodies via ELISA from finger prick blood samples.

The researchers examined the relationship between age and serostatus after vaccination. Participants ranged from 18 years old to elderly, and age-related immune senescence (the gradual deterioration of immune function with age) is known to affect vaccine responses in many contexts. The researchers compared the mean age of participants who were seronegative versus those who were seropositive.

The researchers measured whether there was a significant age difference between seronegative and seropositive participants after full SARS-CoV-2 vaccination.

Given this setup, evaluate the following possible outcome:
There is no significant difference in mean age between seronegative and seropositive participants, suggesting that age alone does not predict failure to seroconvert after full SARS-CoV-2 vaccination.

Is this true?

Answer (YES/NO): YES